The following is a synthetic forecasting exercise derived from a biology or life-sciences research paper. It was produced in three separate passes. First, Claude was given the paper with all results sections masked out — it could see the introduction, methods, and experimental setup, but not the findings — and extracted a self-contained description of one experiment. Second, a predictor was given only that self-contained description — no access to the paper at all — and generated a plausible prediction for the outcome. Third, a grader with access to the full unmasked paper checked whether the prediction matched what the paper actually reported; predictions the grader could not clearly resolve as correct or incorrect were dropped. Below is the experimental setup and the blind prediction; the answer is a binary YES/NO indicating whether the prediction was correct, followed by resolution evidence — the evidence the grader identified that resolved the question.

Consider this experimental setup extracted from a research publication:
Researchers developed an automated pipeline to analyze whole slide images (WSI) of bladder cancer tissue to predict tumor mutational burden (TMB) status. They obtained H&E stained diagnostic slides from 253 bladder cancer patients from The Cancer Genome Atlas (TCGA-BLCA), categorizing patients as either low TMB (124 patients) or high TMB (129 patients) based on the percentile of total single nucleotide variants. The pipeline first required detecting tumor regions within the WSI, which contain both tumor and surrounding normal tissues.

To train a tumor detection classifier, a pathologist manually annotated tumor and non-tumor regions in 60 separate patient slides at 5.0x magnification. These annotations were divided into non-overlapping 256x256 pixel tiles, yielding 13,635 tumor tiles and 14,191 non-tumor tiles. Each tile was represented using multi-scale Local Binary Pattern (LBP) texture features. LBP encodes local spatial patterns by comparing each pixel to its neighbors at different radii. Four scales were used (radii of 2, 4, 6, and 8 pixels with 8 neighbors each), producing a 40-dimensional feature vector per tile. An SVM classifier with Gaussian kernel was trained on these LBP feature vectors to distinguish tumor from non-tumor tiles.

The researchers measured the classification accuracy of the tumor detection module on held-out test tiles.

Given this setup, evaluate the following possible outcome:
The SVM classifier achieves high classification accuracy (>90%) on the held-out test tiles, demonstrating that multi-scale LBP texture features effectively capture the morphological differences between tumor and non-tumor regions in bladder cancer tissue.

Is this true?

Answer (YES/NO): YES